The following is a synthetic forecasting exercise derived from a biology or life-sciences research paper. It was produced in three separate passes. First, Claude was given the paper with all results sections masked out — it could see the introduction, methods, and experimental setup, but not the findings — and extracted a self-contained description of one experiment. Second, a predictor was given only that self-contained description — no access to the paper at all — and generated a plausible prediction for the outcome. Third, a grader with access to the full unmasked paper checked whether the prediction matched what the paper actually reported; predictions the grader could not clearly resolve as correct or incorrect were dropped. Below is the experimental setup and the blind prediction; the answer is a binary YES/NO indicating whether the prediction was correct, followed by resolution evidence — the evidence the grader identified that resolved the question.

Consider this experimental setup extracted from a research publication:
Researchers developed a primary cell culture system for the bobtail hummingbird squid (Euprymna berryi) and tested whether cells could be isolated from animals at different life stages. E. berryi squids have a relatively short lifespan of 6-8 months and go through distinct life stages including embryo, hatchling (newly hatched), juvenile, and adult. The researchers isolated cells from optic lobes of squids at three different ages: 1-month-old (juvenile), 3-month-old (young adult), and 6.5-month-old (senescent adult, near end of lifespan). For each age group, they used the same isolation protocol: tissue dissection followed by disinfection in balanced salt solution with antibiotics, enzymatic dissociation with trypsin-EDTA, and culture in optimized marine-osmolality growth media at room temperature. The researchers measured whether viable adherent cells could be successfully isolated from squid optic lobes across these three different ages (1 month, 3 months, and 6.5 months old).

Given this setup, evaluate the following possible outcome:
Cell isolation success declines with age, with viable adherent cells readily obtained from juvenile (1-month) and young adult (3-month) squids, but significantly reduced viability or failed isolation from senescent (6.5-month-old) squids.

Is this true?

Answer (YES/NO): NO